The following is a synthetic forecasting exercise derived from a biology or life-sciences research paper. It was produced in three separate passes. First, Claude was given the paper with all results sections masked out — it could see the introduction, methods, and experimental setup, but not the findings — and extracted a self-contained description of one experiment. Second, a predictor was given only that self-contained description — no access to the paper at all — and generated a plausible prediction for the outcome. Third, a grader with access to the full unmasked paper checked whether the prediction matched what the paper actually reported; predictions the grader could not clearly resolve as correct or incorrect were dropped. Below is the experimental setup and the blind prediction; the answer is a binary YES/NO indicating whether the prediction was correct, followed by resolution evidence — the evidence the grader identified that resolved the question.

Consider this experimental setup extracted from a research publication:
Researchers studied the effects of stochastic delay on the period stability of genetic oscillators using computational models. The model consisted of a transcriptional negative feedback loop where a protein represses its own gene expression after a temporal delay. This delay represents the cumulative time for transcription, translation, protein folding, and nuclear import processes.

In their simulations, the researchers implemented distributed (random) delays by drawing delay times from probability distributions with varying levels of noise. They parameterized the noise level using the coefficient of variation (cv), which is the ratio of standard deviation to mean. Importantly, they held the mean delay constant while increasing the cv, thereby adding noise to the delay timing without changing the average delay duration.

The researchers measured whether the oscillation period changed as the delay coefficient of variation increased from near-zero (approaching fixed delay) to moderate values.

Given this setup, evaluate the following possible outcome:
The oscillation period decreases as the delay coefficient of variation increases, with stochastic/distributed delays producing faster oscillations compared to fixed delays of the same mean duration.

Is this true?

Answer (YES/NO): NO